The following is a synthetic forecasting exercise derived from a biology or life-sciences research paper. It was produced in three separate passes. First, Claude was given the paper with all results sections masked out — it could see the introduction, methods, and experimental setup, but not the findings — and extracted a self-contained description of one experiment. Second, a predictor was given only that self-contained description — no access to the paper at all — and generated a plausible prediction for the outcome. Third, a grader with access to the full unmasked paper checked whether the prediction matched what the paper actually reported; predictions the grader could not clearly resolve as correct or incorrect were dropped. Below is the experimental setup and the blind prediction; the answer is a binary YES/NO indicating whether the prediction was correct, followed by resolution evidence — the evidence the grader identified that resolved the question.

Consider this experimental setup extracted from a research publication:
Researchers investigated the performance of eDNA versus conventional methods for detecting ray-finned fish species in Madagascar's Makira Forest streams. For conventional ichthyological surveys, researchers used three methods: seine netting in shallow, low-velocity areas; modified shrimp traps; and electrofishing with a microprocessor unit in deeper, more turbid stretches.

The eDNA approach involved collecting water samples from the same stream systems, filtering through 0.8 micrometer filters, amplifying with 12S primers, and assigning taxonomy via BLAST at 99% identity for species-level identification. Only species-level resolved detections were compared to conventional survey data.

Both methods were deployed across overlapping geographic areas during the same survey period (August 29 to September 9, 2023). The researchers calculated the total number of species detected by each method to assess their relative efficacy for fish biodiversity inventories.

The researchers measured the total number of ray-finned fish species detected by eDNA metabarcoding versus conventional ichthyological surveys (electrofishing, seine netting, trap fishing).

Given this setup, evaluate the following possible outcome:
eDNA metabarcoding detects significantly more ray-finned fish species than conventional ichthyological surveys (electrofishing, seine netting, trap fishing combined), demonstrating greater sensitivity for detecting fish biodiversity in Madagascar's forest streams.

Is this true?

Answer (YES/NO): YES